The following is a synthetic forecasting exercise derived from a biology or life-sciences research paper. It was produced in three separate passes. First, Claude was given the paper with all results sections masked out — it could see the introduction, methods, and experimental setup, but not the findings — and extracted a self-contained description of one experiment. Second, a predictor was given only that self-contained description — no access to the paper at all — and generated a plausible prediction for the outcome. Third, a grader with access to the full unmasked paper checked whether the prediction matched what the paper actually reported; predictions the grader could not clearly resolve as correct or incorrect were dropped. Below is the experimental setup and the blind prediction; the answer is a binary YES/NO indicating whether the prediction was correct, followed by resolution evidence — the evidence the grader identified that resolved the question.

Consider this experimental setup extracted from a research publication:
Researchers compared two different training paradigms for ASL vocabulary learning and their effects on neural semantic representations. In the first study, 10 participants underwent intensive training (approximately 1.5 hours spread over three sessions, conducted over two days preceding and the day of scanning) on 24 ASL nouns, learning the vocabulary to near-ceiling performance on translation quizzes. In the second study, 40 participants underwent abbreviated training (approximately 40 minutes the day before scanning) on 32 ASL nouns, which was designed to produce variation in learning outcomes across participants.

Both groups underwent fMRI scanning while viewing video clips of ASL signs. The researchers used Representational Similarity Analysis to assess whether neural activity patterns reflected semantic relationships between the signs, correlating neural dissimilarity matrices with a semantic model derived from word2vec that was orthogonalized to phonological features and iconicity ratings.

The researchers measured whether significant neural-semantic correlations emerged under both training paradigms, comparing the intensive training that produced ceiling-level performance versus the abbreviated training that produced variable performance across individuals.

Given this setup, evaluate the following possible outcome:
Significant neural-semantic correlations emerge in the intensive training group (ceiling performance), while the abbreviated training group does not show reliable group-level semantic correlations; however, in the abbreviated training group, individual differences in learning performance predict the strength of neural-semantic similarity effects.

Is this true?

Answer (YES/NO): NO